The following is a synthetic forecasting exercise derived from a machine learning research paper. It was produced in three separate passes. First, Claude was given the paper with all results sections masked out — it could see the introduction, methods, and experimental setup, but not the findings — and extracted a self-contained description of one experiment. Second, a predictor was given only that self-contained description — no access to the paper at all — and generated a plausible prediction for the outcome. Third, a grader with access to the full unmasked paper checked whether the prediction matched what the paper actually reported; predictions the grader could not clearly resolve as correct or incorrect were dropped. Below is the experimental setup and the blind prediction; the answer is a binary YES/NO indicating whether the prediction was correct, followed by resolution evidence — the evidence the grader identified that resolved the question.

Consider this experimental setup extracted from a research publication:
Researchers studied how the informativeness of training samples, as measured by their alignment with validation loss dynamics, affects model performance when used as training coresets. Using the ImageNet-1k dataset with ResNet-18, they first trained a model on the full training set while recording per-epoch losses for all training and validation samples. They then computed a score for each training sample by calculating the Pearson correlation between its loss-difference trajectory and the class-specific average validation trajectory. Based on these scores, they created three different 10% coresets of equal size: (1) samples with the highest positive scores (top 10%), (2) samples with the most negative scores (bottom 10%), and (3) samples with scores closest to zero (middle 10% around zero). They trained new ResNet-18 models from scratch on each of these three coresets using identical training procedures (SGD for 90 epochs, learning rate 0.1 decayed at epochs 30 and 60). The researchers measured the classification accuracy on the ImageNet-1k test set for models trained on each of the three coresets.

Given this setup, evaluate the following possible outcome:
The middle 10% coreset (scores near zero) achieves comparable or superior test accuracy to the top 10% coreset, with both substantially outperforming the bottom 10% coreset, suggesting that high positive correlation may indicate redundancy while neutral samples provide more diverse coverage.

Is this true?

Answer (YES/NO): NO